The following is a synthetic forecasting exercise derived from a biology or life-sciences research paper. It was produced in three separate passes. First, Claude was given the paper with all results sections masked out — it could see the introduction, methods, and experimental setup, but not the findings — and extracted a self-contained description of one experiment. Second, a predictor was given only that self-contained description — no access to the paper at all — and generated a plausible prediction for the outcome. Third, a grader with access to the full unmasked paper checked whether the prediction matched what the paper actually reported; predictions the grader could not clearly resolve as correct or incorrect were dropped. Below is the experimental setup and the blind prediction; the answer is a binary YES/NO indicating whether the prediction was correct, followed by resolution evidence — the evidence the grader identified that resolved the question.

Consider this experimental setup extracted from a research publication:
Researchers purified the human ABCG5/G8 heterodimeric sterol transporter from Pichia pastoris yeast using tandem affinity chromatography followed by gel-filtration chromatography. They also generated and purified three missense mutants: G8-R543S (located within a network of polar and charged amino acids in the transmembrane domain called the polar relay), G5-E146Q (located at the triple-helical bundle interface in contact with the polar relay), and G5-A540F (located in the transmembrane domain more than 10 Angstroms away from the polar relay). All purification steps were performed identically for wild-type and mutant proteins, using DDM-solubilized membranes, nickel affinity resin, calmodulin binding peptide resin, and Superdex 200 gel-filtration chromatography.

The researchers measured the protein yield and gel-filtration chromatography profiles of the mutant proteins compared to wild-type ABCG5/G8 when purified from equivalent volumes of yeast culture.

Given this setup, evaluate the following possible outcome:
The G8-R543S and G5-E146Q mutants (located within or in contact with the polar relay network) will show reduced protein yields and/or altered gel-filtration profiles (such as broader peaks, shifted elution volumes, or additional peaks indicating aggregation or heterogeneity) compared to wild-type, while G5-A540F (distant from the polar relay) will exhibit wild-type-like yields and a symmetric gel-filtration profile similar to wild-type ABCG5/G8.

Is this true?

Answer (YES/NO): NO